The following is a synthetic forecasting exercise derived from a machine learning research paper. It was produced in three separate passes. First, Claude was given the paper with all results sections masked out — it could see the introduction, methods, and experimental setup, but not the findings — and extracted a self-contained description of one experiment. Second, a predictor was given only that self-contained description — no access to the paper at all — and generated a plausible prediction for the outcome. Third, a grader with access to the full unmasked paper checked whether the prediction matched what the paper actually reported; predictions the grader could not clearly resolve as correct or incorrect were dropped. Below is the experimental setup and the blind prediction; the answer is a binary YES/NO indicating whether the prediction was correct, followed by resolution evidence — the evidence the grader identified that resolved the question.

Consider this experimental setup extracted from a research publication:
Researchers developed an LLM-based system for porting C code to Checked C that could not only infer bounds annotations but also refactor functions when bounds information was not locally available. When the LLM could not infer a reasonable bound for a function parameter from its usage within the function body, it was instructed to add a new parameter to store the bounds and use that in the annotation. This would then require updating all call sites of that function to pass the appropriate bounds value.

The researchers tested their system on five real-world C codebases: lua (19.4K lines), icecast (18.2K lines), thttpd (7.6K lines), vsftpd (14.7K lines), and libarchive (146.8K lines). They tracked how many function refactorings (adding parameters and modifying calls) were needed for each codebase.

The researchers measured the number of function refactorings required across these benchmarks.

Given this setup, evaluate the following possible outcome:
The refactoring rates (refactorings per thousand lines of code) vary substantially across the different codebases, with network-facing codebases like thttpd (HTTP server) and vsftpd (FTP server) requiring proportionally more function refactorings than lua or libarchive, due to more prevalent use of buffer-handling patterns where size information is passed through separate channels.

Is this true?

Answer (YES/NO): NO